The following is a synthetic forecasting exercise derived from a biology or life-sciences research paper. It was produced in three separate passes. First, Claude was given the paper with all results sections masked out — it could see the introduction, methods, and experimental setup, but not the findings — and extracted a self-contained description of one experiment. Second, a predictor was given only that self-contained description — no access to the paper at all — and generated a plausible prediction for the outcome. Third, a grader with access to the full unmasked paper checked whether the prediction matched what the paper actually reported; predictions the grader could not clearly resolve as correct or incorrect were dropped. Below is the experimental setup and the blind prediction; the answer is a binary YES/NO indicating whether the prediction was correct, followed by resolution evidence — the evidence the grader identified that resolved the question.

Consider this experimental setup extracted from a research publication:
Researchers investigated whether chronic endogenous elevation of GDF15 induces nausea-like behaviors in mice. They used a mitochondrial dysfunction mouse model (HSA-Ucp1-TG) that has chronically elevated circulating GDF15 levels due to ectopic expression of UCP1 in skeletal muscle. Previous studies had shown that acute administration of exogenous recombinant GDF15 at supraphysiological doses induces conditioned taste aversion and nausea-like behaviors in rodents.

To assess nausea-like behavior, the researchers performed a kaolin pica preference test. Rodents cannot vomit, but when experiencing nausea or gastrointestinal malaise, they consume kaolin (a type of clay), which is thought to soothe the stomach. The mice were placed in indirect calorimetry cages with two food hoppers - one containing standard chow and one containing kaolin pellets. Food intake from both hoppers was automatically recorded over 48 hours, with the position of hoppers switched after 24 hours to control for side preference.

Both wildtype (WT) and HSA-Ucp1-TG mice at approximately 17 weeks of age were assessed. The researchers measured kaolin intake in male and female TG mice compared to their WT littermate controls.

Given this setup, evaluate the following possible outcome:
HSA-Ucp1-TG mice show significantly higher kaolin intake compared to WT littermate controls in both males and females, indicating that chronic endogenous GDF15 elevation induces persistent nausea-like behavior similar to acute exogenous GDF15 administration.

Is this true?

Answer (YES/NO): NO